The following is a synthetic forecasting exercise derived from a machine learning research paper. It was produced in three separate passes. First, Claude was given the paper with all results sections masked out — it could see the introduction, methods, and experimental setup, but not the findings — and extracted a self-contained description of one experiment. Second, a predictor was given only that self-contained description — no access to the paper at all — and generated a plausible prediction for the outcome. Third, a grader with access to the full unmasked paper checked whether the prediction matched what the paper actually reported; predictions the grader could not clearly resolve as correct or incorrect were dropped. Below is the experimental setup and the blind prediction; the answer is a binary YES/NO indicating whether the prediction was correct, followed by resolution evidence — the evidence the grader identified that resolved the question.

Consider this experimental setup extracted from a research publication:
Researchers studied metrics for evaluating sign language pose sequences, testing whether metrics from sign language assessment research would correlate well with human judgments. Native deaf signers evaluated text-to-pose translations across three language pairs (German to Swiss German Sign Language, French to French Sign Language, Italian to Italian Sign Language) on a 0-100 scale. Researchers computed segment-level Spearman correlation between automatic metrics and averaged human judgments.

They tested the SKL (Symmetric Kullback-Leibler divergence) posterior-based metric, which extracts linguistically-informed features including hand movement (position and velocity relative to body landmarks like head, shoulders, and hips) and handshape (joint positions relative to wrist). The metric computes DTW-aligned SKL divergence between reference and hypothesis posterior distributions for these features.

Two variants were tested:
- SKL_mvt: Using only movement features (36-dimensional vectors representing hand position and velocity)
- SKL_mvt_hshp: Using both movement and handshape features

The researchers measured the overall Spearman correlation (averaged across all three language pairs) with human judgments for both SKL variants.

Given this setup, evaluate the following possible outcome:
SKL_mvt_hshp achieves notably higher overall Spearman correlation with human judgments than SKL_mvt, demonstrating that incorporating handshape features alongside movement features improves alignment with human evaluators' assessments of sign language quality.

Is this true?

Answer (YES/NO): NO